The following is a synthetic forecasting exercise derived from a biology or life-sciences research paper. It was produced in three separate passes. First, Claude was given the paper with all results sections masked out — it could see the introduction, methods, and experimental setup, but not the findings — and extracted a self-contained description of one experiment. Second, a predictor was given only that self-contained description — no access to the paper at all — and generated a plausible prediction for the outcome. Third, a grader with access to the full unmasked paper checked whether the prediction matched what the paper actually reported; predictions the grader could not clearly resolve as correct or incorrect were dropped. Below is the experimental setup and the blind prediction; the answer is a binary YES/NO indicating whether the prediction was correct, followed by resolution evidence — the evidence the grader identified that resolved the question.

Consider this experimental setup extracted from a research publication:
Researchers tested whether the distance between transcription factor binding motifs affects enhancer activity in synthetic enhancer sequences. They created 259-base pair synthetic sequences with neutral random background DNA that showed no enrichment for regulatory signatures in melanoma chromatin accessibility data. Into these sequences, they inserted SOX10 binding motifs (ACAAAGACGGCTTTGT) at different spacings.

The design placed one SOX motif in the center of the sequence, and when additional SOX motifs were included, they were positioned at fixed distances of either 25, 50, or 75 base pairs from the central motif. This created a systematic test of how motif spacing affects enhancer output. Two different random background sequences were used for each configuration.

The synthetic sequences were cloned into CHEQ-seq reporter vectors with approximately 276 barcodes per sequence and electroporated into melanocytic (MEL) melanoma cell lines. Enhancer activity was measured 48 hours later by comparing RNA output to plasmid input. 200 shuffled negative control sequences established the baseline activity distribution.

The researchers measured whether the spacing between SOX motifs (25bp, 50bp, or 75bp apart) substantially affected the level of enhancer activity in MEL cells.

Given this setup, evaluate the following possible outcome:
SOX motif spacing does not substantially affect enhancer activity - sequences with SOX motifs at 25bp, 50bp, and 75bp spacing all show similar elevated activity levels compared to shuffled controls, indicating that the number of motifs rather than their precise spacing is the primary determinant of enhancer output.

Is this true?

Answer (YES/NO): YES